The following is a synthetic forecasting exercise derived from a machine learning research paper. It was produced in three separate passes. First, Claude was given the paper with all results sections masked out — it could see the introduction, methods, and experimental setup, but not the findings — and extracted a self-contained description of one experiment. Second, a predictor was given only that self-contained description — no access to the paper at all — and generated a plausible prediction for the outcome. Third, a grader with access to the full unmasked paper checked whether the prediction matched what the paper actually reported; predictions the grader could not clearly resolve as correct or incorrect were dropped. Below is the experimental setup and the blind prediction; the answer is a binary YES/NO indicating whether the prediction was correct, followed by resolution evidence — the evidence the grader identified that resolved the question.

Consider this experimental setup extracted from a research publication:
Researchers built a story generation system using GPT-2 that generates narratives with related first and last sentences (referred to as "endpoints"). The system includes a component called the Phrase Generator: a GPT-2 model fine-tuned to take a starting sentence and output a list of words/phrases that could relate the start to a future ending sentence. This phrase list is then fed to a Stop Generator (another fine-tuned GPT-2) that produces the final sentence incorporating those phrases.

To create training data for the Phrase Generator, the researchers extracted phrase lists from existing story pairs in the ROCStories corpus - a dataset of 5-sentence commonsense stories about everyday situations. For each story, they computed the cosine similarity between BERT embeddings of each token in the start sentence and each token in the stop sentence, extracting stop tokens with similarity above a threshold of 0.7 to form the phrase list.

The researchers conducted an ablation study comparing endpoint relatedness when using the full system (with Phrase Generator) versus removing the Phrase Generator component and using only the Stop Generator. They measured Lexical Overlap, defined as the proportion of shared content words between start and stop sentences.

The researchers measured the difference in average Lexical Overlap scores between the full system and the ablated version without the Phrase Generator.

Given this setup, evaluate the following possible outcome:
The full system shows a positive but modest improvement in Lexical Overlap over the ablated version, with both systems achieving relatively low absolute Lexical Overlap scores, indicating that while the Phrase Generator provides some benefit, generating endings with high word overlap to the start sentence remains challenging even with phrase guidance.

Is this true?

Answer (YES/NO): YES